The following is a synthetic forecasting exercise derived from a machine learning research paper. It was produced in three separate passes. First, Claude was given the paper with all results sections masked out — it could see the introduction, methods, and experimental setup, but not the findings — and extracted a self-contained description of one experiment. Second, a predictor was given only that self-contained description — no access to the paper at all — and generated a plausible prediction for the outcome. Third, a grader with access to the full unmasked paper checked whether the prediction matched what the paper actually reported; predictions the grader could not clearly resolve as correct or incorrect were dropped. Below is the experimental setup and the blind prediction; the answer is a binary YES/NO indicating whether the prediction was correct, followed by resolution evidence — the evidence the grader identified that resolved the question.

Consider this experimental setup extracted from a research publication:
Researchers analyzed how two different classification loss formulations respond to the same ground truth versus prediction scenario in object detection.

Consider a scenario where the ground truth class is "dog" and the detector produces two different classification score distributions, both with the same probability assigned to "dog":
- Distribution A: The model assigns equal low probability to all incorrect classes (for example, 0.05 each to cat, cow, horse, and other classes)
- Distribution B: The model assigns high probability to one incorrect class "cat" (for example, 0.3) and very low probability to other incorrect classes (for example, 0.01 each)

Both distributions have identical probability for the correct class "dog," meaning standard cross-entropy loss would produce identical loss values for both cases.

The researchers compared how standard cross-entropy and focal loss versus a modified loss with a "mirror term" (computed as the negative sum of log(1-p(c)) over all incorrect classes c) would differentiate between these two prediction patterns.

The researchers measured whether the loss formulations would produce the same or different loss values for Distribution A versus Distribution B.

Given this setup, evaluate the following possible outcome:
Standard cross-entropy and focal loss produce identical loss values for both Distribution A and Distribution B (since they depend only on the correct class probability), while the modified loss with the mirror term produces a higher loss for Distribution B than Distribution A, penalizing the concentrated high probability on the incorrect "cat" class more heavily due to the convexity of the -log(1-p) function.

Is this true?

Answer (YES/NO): YES